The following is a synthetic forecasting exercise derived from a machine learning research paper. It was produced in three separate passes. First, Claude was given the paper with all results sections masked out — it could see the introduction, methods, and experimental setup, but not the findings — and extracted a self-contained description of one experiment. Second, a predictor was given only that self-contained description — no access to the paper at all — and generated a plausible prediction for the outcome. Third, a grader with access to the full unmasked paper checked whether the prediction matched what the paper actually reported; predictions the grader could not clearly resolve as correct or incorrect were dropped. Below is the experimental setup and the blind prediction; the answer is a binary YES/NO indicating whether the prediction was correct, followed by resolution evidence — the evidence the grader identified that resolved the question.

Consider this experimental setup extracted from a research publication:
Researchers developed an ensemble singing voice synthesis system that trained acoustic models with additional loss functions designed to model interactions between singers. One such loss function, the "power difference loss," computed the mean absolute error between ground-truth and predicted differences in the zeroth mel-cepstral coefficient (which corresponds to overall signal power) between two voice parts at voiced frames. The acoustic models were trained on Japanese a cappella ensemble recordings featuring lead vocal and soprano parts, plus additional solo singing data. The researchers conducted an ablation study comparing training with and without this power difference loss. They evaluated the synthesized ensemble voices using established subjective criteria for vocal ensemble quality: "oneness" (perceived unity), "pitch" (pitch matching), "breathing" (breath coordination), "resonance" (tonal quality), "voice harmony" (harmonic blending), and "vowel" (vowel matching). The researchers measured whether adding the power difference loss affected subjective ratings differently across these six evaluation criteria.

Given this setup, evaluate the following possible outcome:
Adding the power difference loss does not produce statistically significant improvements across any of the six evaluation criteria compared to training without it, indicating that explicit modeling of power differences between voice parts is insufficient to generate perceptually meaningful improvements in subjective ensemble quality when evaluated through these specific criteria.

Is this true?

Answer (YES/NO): NO